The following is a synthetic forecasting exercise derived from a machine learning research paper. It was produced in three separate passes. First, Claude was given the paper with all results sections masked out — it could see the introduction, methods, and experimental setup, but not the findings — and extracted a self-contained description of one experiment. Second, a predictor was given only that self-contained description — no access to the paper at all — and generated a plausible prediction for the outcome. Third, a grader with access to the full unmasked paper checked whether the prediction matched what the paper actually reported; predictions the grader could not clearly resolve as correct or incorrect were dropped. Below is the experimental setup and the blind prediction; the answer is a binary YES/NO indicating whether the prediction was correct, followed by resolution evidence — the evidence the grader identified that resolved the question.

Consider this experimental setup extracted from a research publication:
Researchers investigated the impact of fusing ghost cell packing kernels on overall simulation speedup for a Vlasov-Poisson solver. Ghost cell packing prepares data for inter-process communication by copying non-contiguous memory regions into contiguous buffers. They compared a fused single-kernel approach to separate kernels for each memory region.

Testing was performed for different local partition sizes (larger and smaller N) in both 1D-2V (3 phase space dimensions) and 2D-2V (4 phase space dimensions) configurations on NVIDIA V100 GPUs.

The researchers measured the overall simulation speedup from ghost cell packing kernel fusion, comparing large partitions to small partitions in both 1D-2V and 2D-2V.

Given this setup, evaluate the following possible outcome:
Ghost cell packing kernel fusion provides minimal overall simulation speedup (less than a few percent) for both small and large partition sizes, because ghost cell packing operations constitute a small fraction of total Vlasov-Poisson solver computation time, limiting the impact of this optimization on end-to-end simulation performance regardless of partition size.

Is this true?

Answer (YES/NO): NO